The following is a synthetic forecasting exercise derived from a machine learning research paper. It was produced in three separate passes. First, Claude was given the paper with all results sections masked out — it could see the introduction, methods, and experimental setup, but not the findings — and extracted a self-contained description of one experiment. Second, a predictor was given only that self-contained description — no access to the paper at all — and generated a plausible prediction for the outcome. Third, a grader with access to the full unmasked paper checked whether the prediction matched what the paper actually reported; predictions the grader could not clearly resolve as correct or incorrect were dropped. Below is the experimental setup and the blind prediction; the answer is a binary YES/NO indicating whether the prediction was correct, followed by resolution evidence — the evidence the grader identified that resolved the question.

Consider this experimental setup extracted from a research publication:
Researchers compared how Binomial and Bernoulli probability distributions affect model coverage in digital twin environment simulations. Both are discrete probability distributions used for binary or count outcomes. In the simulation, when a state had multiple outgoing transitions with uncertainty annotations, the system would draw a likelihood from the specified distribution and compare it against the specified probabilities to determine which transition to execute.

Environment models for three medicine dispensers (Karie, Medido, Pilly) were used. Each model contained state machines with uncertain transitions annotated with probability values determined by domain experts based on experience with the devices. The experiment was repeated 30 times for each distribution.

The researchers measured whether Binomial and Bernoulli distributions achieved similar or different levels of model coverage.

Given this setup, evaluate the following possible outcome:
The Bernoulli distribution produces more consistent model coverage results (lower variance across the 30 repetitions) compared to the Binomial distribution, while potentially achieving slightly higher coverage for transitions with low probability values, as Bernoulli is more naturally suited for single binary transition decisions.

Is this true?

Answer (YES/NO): NO